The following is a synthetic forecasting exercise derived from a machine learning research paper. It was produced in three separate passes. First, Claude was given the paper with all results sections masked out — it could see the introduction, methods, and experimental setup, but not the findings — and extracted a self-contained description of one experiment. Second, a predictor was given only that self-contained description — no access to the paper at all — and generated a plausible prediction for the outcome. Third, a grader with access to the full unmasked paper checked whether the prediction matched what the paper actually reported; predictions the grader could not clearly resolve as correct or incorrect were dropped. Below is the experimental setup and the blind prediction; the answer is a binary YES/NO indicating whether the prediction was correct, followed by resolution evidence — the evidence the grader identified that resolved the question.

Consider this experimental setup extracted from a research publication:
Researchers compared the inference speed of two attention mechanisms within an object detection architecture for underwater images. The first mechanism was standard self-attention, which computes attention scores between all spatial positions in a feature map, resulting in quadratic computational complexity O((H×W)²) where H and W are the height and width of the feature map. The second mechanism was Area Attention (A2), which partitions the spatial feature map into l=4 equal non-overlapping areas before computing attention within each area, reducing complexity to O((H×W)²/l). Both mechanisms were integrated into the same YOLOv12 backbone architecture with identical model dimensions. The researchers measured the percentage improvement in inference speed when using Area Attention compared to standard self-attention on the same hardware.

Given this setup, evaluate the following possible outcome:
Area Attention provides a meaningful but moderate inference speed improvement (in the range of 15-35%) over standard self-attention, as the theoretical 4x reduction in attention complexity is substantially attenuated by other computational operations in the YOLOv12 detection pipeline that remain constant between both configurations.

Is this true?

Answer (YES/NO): YES